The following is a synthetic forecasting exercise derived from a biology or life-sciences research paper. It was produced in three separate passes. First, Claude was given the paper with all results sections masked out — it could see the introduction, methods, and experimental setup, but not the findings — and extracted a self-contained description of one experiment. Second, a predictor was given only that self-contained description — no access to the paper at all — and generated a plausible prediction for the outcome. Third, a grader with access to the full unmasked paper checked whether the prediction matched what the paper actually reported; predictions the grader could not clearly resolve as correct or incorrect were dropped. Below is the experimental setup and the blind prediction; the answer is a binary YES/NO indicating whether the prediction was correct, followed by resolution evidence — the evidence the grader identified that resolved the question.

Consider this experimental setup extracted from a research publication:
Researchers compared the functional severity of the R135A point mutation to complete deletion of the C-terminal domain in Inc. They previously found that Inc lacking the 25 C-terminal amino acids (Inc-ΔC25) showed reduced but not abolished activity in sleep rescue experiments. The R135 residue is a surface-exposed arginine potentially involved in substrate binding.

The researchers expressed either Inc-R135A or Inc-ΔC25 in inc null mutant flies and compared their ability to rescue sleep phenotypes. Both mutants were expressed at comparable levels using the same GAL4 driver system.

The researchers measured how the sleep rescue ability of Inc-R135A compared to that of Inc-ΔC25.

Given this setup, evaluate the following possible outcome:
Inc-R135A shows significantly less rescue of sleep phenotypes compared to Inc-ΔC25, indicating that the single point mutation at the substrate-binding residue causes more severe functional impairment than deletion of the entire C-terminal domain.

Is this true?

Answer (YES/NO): YES